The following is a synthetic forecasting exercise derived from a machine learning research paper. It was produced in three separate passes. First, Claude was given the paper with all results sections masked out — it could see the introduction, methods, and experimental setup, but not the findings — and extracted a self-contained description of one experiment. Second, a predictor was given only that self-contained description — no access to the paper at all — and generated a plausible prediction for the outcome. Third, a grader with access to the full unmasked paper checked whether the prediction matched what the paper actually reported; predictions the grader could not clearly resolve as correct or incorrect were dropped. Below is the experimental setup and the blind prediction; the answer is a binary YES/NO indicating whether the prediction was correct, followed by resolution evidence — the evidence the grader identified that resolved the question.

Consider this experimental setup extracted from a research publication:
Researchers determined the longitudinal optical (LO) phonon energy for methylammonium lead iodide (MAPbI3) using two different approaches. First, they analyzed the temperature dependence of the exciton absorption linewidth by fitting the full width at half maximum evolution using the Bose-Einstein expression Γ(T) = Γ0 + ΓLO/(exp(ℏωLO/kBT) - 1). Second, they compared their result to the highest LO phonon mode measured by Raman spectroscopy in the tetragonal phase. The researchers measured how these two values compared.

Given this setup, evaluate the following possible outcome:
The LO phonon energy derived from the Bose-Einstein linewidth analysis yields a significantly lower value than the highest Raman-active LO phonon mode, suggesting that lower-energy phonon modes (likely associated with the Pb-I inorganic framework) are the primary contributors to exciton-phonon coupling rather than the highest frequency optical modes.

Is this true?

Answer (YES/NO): NO